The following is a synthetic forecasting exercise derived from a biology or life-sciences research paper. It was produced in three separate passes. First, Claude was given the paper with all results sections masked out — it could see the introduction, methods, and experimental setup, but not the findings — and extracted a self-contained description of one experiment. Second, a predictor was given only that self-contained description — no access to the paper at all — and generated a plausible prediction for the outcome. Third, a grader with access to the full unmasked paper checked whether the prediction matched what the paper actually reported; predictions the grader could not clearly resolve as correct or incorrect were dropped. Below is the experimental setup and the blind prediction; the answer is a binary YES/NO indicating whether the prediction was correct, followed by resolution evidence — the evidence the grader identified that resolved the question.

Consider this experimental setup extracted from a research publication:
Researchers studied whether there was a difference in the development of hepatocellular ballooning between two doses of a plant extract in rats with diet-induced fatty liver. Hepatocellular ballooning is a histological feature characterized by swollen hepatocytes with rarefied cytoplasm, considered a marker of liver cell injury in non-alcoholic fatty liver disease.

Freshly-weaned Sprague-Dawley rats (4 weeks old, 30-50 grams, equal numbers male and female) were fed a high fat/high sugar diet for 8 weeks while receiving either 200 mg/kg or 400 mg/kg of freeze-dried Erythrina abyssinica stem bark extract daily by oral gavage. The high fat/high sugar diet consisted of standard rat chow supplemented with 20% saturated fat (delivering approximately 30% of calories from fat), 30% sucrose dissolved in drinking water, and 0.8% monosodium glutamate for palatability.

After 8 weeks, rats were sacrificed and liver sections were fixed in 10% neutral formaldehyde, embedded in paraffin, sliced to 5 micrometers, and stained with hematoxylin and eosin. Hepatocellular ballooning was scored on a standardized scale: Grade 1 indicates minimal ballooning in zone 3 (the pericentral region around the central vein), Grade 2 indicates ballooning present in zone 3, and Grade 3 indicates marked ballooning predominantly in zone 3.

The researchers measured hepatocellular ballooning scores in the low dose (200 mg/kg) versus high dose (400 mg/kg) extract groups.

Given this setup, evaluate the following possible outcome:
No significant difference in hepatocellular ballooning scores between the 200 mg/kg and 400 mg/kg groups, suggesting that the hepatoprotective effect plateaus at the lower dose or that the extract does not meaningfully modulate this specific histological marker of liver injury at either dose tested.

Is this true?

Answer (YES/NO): YES